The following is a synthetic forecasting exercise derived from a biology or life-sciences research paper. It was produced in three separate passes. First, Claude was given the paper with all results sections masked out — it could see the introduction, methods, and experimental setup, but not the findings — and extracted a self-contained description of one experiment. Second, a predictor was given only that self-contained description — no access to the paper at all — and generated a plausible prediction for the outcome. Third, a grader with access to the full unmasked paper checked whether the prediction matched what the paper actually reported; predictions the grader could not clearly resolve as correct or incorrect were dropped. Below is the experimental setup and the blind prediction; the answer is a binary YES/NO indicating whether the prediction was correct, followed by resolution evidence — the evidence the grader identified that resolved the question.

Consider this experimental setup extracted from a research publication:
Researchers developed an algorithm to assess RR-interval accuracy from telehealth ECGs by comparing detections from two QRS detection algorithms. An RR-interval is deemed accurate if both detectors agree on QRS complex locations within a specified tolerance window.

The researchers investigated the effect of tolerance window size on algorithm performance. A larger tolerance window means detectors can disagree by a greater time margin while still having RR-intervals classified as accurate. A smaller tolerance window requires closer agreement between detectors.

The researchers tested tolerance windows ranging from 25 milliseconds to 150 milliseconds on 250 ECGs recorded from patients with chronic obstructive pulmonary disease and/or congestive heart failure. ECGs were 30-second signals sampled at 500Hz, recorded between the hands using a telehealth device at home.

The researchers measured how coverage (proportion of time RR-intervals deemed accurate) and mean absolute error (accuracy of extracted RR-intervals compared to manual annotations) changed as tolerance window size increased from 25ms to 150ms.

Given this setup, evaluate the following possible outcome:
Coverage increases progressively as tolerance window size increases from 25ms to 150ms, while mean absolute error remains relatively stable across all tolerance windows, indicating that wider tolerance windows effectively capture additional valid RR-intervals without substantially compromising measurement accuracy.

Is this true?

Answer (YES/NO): NO